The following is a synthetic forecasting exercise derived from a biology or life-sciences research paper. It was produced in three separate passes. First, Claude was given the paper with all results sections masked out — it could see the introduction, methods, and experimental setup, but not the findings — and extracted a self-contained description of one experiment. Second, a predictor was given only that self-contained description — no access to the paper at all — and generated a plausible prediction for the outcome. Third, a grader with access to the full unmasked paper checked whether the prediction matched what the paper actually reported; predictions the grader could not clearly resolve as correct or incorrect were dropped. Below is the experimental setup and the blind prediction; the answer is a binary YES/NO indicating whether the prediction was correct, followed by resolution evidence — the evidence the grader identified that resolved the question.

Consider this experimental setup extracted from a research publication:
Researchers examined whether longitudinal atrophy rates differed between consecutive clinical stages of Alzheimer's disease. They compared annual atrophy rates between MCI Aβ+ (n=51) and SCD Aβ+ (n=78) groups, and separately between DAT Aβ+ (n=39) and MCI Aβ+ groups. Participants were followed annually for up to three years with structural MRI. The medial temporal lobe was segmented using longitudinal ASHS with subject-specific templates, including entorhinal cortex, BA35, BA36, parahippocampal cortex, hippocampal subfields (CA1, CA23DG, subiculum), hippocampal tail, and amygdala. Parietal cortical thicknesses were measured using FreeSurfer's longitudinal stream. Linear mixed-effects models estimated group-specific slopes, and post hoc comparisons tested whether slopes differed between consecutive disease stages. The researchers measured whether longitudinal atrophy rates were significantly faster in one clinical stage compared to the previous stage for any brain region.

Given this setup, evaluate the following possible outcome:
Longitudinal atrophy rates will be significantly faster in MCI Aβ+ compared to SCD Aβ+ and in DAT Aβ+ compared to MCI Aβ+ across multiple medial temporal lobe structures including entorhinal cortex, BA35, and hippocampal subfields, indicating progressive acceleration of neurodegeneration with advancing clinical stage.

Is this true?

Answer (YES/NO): NO